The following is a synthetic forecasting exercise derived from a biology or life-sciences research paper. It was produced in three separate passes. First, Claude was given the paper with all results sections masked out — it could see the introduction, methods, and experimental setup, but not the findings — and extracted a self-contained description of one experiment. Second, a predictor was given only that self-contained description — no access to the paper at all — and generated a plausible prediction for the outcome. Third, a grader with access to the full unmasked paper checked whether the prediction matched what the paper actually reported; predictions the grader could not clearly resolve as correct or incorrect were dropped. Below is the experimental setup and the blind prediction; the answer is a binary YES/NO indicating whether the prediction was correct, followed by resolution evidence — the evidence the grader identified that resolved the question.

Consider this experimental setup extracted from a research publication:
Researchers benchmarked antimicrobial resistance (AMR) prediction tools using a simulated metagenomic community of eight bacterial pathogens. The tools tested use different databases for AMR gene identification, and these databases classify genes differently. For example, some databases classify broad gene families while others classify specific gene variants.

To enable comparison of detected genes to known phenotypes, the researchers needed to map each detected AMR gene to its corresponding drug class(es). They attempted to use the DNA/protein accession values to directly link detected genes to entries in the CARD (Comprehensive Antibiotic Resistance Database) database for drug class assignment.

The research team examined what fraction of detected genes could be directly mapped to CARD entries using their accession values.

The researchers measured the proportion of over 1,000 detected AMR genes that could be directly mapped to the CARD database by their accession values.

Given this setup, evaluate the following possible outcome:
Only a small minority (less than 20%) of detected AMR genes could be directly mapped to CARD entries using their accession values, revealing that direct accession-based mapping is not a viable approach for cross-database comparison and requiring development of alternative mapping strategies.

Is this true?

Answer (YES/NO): NO